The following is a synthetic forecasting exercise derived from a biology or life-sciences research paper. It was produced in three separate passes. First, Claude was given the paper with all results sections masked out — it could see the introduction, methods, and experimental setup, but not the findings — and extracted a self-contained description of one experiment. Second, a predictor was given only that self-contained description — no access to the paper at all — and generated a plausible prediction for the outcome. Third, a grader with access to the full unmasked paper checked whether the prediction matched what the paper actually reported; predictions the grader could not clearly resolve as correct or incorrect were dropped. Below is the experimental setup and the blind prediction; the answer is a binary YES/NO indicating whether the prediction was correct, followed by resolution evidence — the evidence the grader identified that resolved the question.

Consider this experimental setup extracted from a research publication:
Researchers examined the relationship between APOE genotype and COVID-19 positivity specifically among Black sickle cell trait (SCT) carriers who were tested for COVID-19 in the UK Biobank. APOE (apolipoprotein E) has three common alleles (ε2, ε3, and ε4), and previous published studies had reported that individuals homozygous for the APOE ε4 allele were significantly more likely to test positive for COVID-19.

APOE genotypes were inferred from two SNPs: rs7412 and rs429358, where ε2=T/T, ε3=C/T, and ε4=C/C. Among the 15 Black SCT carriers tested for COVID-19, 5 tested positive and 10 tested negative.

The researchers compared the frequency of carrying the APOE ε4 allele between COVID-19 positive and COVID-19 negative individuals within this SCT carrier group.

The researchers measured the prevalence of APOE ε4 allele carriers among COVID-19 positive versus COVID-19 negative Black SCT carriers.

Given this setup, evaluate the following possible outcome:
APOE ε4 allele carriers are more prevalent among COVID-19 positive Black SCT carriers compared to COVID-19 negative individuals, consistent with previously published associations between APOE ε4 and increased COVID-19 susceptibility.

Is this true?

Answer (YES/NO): NO